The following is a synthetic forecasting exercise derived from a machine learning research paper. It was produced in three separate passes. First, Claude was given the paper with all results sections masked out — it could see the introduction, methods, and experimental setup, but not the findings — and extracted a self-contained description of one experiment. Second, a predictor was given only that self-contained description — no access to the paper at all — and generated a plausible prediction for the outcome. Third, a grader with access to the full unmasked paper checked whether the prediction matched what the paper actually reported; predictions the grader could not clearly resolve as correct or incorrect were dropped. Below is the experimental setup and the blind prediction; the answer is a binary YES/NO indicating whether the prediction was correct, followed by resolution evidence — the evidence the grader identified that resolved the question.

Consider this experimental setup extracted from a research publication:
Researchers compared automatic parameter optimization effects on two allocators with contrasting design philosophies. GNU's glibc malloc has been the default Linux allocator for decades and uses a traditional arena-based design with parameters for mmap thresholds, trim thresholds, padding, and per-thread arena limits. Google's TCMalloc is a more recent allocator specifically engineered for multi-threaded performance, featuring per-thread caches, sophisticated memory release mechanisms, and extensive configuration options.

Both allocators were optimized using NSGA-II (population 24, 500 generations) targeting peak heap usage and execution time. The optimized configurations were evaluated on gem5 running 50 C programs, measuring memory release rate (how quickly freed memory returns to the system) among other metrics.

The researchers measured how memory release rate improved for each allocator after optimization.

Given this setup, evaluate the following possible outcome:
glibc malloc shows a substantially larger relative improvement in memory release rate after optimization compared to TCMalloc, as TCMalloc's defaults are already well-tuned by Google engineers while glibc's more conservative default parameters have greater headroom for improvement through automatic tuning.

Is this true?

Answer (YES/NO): YES